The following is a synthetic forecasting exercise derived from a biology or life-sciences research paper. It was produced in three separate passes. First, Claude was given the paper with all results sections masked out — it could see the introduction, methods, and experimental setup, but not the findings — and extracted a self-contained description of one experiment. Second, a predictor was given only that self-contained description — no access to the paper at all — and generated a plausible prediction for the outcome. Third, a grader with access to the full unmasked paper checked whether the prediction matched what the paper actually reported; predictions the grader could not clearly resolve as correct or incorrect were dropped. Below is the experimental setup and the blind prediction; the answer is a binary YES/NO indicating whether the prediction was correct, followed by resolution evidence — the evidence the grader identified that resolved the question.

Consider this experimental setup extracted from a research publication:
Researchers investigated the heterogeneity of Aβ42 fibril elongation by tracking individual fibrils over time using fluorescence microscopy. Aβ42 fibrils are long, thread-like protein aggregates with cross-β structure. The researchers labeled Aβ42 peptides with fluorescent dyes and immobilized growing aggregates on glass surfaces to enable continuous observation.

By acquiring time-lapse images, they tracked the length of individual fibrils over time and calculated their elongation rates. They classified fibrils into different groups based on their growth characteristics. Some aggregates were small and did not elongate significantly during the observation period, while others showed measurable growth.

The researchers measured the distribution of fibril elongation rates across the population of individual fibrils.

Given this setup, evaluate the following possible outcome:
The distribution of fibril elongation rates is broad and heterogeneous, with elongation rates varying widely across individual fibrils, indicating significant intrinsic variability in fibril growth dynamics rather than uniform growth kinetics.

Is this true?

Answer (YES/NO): YES